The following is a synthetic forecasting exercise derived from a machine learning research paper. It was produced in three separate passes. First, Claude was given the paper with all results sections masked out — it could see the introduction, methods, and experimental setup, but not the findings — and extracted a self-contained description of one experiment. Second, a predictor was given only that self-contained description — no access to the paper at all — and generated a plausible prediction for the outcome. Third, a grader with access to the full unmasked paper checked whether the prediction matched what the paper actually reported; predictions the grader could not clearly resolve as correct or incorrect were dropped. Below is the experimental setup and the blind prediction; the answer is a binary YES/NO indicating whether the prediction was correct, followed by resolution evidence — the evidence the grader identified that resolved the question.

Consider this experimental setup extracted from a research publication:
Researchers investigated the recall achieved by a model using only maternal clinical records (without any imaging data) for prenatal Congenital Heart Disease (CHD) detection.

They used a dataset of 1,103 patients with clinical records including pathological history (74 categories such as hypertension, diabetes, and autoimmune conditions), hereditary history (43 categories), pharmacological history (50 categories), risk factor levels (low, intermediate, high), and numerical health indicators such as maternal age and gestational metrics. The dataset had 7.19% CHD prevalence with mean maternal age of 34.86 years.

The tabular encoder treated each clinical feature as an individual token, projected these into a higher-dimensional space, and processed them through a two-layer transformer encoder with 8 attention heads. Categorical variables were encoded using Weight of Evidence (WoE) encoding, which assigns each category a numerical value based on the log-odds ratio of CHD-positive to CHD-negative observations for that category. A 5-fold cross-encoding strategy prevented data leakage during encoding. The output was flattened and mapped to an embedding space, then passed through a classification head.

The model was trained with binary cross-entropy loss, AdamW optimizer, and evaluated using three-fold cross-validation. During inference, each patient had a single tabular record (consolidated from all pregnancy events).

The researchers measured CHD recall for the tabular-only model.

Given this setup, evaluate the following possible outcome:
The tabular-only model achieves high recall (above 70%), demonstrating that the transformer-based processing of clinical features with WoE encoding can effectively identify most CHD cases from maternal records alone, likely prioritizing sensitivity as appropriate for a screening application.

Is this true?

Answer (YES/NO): NO